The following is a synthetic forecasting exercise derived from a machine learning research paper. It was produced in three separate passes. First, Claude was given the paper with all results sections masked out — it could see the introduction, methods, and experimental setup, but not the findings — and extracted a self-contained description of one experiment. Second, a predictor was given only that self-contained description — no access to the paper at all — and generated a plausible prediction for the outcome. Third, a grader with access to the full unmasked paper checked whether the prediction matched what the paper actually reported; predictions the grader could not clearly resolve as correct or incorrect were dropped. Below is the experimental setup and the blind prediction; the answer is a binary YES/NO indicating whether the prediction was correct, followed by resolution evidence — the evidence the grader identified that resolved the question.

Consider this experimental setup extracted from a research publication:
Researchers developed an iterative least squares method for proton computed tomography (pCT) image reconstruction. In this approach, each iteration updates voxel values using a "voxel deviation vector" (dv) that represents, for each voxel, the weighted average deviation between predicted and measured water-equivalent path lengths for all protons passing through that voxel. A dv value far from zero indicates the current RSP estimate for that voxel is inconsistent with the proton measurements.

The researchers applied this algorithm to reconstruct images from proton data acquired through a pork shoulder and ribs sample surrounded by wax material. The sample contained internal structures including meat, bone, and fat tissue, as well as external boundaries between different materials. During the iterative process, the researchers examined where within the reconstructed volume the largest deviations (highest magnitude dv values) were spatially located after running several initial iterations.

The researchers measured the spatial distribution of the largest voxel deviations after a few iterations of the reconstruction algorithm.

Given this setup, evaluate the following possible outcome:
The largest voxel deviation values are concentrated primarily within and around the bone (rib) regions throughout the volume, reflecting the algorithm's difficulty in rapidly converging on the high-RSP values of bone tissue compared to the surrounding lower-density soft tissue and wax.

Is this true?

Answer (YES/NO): NO